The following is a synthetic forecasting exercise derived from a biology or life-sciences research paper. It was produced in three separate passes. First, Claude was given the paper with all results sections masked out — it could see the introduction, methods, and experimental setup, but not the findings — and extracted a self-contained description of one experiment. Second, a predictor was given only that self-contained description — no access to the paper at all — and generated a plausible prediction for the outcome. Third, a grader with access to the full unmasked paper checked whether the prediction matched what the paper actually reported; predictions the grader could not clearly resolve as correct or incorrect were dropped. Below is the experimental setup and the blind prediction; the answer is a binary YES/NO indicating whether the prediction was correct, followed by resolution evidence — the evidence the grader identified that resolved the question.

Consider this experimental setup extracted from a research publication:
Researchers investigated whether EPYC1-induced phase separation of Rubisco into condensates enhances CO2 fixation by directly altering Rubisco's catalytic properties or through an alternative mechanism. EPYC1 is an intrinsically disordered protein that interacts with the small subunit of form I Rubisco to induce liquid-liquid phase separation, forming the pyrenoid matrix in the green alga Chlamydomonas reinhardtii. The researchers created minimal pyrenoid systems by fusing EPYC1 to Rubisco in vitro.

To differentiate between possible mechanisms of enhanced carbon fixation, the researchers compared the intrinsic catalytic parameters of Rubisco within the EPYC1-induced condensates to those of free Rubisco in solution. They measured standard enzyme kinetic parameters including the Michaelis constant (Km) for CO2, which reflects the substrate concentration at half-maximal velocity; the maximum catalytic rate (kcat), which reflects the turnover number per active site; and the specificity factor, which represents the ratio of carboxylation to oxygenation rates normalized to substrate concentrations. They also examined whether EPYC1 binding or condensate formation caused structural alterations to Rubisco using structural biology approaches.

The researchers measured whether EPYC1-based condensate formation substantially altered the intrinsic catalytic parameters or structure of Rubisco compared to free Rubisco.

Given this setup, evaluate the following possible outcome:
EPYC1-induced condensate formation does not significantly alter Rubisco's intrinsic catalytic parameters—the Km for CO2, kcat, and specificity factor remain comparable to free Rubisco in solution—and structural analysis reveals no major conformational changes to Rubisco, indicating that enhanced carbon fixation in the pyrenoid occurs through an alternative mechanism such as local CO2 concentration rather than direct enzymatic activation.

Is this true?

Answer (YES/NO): YES